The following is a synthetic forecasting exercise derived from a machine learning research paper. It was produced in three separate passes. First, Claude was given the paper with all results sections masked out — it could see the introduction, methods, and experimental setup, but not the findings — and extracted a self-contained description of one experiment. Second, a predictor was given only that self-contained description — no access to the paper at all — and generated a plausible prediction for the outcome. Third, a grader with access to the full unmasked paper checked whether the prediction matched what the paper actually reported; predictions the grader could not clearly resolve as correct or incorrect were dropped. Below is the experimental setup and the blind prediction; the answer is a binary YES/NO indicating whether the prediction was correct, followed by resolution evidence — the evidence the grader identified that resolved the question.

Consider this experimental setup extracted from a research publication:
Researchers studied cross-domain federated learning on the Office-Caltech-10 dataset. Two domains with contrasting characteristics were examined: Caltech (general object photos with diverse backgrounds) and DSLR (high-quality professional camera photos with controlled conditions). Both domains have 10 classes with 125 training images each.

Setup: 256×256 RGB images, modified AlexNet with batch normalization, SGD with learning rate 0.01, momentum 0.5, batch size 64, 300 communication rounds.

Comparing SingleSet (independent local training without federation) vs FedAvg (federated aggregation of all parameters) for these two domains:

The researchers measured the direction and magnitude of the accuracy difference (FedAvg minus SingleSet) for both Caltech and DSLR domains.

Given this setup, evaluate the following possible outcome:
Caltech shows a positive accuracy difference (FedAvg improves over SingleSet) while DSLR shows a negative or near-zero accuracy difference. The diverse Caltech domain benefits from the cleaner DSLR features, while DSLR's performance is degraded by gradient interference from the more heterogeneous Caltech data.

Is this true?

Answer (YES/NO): YES